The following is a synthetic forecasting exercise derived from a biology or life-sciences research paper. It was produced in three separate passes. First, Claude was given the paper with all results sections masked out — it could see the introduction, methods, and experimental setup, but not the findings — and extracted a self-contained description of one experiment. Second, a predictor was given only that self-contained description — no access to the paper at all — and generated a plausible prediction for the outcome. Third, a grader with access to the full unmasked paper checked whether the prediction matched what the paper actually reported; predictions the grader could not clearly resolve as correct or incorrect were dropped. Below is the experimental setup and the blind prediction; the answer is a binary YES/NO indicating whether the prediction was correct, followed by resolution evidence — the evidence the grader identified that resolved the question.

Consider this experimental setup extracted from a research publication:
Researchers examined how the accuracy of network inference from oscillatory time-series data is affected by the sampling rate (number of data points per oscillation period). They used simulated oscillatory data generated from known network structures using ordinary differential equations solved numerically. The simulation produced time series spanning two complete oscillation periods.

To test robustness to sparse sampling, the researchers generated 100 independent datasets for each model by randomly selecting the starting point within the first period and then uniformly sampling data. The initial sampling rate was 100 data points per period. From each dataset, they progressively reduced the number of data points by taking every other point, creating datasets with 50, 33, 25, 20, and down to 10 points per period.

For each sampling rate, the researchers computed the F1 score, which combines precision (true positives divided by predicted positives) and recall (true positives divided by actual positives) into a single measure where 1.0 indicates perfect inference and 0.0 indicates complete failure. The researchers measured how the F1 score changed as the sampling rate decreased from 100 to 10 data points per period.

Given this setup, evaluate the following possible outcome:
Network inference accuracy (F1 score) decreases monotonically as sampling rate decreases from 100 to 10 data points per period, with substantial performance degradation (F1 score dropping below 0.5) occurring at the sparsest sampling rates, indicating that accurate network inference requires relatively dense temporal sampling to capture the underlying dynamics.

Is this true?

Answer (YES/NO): NO